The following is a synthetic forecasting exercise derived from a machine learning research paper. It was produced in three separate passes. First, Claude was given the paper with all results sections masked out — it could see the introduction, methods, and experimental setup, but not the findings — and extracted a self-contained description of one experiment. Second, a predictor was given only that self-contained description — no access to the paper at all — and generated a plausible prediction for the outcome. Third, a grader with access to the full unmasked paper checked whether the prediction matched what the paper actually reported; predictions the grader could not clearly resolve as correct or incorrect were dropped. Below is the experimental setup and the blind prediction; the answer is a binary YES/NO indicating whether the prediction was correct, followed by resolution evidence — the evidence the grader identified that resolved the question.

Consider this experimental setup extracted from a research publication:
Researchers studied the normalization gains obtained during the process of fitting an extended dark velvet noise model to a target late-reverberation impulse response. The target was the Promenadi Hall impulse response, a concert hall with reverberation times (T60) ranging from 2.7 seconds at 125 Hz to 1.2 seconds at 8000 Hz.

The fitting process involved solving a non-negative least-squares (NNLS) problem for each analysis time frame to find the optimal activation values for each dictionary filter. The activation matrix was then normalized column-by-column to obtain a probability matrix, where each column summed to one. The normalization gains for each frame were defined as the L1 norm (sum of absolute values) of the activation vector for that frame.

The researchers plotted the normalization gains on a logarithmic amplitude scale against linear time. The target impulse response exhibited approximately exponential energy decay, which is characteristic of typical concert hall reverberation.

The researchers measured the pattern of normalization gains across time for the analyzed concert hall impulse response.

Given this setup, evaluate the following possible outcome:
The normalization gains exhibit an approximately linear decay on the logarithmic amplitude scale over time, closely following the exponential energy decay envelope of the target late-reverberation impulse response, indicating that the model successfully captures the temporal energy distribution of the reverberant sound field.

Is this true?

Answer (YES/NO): YES